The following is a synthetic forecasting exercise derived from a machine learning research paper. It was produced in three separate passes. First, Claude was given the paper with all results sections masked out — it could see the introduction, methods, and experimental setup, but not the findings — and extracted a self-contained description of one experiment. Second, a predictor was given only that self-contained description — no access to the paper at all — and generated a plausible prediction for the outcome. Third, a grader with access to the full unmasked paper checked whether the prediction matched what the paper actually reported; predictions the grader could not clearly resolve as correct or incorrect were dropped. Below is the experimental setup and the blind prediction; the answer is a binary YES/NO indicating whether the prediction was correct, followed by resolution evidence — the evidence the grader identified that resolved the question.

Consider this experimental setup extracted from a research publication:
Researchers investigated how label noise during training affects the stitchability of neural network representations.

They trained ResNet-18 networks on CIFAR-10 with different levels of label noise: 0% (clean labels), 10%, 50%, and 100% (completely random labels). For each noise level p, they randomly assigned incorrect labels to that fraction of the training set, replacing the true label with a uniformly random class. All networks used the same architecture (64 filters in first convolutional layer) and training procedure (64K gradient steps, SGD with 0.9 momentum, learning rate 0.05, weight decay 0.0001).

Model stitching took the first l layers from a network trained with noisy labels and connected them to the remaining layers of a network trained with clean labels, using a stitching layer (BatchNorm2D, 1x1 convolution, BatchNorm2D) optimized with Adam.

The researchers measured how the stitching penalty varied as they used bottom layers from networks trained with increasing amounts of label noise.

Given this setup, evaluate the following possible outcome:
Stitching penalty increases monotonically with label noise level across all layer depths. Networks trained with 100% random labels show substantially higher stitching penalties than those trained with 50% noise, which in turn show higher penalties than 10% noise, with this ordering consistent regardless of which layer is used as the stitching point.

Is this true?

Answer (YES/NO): NO